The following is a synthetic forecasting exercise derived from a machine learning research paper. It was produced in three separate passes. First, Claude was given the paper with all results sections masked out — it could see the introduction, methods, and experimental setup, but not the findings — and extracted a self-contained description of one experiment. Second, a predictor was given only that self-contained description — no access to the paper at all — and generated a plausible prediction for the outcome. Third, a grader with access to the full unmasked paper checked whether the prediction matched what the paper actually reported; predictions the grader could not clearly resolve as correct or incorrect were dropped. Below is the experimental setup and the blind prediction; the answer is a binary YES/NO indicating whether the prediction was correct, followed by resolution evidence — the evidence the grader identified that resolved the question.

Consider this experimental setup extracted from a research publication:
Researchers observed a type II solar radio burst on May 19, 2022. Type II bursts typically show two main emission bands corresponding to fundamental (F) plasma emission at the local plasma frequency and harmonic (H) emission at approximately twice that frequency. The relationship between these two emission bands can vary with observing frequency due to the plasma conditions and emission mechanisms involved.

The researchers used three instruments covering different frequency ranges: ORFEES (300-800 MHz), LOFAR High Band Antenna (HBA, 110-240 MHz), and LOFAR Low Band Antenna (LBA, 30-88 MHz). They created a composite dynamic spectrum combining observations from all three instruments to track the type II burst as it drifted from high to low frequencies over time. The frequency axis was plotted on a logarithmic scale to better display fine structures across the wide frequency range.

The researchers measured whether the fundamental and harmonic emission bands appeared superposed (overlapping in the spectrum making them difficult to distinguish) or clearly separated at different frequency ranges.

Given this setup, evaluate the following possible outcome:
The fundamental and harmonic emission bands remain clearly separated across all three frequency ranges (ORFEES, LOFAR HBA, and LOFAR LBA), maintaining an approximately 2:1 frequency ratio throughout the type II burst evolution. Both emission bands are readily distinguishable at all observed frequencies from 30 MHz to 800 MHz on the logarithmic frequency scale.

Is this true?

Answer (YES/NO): NO